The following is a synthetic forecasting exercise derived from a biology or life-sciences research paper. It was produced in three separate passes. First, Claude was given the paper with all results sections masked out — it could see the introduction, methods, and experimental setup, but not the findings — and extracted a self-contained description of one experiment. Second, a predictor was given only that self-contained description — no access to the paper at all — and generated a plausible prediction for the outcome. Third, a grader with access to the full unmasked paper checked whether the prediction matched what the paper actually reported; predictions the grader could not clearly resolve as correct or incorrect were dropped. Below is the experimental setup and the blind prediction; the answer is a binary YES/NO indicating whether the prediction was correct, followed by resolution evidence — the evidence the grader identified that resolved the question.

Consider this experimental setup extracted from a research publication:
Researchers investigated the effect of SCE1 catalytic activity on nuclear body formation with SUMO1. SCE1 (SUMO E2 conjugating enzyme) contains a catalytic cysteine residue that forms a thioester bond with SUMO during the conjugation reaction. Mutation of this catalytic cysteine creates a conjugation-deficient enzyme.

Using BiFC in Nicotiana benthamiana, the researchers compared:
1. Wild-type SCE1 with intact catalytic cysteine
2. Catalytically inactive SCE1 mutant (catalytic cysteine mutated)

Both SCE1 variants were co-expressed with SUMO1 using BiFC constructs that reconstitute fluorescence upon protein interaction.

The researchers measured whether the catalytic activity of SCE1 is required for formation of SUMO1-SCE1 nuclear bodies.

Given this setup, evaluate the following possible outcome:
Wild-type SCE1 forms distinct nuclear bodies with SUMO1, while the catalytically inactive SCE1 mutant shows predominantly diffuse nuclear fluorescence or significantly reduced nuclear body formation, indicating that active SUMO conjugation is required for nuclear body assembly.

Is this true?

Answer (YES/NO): YES